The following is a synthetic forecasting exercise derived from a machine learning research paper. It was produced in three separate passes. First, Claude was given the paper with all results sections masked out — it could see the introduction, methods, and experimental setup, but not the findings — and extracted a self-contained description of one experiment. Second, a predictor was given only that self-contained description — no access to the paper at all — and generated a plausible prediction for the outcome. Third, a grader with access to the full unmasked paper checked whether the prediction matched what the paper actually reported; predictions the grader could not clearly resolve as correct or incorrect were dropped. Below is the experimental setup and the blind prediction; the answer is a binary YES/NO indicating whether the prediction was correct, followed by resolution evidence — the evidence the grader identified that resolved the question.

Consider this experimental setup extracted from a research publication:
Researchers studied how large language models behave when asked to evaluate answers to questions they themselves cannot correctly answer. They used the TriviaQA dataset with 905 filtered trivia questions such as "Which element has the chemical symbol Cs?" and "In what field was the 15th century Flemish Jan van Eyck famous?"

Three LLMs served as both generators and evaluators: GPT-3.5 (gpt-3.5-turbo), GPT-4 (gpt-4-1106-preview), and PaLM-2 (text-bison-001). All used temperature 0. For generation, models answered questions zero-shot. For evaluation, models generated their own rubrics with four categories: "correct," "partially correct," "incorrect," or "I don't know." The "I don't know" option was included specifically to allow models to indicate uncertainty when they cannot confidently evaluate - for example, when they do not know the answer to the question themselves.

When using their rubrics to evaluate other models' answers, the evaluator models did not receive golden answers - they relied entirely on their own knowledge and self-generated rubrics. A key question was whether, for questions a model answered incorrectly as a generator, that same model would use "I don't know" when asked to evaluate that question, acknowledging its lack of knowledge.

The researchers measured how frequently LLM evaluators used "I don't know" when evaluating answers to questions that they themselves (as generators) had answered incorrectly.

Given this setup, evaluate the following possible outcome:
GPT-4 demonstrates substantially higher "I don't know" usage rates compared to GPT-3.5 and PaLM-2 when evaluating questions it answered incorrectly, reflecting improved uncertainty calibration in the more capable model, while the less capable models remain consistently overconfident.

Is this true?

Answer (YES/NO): NO